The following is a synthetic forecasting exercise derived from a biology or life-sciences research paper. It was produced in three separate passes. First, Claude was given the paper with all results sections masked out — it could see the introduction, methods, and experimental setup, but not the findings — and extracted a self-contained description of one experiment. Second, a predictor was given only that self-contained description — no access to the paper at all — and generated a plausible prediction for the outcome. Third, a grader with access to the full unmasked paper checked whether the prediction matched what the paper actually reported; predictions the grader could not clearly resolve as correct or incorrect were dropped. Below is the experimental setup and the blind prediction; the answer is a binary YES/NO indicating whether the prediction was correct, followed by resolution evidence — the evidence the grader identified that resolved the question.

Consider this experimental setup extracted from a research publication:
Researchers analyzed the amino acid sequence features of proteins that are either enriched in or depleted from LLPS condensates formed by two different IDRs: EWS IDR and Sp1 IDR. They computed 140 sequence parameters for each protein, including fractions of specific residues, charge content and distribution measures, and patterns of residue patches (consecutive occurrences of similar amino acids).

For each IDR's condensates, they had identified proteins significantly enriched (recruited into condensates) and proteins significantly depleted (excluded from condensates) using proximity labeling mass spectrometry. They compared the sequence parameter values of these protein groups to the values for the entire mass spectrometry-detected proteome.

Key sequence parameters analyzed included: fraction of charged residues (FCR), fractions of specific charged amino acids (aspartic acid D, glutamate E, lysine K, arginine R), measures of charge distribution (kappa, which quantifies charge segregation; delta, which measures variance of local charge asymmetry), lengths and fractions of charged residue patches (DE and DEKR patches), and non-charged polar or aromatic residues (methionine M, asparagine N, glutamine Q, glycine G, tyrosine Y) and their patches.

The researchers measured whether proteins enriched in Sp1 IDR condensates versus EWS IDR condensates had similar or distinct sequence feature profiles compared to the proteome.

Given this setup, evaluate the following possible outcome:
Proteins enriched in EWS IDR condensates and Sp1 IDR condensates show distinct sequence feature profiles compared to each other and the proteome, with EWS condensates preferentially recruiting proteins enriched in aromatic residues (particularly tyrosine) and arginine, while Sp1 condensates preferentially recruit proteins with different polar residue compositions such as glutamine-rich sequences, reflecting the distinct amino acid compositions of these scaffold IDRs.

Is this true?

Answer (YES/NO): NO